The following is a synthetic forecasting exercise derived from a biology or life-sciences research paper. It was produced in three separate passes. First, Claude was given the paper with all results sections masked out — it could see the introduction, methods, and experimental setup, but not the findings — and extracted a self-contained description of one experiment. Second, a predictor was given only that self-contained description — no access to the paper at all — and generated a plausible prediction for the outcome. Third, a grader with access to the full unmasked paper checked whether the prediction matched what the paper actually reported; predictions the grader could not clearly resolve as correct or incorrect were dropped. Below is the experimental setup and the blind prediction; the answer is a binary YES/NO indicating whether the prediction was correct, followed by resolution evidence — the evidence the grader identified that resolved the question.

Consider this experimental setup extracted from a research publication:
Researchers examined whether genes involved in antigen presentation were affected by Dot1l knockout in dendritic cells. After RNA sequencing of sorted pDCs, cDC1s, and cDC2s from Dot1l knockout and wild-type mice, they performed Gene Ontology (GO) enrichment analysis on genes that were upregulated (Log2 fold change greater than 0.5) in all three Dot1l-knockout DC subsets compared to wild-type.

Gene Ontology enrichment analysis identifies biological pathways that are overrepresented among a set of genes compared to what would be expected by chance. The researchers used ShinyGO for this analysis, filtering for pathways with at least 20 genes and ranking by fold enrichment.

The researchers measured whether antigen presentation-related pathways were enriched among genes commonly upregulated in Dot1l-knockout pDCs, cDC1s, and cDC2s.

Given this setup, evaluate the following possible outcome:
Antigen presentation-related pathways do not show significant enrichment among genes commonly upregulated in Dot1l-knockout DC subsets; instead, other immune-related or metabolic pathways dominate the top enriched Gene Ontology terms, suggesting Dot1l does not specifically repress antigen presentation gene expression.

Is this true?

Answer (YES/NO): NO